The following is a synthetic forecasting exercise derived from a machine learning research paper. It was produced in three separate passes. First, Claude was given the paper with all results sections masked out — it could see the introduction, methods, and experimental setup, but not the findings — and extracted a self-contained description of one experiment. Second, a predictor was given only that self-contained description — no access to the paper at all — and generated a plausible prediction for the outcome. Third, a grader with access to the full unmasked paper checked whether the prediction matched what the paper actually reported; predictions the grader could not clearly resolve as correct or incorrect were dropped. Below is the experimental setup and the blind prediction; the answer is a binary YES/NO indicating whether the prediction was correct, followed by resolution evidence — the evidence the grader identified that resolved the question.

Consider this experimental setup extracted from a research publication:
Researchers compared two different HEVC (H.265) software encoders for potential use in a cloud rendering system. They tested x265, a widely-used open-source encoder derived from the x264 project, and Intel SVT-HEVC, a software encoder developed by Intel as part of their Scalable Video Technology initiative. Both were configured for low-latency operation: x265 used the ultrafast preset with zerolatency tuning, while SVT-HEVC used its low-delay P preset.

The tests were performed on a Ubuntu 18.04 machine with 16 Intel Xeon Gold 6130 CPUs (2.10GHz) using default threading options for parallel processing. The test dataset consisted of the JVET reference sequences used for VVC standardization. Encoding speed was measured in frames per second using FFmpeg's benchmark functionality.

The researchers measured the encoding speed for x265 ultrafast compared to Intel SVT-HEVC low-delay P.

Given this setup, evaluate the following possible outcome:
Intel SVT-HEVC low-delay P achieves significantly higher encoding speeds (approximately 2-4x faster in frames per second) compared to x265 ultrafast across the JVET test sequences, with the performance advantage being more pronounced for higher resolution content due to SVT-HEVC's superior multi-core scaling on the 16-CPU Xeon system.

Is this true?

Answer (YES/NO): NO